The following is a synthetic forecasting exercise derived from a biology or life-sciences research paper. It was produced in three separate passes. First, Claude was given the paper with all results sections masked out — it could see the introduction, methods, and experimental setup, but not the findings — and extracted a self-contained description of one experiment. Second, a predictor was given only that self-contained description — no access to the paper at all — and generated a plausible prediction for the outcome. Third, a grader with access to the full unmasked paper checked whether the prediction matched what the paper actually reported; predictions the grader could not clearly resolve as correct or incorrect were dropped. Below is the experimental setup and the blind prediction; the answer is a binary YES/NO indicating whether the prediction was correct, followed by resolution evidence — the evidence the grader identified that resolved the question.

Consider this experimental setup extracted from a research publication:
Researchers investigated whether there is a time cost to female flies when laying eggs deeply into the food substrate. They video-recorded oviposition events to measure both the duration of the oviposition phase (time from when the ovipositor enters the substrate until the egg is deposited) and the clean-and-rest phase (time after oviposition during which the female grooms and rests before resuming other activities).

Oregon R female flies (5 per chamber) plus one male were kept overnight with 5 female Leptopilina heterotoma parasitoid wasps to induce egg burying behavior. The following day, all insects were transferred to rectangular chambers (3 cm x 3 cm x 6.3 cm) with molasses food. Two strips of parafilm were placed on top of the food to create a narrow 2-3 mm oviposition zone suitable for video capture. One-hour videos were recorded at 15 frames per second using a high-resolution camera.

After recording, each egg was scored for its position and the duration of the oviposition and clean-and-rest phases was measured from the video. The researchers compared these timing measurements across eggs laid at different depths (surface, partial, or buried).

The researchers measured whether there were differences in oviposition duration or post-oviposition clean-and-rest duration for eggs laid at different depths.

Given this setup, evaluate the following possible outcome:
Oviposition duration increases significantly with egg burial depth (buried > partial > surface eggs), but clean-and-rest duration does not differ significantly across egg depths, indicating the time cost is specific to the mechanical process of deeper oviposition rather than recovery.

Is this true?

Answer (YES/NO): NO